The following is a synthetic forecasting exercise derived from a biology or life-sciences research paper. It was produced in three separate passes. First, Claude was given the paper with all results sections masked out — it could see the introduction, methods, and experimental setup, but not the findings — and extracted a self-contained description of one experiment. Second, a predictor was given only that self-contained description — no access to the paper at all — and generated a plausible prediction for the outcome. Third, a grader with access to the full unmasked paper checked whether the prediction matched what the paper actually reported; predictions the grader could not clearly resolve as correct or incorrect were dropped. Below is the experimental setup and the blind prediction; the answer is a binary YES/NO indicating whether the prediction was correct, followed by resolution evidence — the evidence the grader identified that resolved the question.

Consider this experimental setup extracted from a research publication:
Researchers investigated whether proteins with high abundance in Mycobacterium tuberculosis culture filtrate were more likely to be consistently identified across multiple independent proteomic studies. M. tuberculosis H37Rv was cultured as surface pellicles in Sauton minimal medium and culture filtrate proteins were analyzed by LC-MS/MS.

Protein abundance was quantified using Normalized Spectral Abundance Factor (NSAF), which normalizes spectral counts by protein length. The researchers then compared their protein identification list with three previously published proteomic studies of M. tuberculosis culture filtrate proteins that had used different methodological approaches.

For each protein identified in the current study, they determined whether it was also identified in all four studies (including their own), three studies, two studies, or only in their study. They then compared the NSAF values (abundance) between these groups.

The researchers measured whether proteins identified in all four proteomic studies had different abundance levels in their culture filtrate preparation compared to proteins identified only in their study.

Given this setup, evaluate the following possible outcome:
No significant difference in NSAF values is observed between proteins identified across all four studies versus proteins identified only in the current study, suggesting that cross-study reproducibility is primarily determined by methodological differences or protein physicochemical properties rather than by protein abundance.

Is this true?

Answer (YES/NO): NO